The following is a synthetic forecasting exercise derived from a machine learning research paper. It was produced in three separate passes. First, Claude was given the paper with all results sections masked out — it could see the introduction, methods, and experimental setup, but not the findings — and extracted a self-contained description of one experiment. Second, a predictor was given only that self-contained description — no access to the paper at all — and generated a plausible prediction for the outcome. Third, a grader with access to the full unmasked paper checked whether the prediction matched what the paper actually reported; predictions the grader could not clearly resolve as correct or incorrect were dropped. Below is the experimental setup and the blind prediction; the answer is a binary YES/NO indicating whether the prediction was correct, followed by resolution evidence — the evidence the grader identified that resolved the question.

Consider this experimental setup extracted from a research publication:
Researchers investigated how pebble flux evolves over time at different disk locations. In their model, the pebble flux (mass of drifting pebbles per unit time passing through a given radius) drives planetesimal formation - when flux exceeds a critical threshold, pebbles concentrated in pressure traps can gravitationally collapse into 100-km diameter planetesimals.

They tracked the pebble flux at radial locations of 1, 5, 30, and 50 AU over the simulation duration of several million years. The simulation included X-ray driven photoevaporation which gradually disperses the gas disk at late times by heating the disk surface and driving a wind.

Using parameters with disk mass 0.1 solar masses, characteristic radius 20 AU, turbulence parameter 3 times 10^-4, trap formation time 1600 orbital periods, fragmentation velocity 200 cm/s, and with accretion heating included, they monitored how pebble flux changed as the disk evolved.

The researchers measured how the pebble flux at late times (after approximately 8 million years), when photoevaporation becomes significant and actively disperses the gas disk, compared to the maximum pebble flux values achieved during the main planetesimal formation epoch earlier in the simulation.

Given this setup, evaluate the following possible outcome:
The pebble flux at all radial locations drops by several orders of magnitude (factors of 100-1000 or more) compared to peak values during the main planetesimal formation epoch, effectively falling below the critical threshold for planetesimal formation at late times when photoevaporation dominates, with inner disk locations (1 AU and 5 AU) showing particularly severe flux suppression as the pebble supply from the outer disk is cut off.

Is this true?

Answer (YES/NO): NO